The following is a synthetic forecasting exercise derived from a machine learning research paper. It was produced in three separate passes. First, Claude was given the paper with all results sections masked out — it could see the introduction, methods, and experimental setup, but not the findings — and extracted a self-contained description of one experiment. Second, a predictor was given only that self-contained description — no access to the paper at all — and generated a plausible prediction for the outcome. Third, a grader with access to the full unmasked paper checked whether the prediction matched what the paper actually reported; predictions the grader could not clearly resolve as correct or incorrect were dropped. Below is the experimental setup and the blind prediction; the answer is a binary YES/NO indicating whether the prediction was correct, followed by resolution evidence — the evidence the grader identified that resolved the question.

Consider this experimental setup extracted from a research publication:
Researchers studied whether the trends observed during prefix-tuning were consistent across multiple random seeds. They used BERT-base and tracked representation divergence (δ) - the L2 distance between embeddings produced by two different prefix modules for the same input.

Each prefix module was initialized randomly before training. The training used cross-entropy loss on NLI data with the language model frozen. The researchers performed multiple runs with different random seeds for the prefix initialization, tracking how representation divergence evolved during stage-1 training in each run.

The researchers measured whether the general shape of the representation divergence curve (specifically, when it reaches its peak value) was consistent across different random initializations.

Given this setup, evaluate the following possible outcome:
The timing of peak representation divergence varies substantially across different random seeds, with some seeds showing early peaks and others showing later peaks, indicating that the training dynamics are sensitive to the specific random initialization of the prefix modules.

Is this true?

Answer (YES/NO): NO